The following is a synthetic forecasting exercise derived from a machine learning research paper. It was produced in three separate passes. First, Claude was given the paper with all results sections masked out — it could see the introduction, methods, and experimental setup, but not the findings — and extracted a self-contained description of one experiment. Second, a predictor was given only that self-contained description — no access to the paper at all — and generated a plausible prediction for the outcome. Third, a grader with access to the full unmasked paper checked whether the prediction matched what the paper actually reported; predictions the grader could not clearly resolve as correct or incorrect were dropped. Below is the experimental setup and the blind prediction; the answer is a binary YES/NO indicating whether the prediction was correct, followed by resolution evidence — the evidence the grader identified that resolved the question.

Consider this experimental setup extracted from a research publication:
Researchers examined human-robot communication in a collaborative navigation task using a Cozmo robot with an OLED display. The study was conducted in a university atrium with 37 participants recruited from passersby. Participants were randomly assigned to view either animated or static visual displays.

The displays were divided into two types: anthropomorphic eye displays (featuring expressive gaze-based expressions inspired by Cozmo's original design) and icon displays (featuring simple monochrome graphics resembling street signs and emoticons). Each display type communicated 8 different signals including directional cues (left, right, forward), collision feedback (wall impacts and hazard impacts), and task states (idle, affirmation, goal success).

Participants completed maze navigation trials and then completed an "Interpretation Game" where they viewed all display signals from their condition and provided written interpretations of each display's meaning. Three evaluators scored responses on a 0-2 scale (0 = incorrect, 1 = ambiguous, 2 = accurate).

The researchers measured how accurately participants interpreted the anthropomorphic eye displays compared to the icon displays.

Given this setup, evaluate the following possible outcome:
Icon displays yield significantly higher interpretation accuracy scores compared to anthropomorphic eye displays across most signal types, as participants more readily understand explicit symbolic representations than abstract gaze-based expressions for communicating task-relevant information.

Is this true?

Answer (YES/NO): YES